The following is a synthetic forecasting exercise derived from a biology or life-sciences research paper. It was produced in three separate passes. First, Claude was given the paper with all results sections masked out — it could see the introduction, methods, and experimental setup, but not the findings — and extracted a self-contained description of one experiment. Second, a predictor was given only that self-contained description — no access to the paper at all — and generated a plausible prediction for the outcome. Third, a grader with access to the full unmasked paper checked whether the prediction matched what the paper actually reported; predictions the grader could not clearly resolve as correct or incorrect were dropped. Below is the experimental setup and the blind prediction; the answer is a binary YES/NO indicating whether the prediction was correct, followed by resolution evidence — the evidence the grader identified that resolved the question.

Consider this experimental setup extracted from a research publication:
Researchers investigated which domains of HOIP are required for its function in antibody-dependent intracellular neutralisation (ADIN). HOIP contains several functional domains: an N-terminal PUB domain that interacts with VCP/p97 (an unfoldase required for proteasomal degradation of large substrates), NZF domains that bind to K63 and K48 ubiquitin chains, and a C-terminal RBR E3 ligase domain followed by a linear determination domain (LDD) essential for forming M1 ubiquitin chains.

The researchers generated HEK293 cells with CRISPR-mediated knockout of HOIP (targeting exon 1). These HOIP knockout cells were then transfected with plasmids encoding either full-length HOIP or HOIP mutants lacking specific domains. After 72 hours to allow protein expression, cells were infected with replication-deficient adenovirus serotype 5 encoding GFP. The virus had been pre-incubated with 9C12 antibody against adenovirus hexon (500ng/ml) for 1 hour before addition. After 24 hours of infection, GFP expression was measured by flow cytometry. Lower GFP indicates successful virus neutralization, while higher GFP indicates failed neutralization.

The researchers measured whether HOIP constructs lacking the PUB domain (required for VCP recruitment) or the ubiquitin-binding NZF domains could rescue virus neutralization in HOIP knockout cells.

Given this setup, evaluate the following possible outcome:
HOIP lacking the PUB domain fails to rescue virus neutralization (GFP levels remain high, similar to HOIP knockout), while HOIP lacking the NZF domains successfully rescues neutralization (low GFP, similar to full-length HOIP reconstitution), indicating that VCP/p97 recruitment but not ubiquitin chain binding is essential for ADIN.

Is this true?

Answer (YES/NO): NO